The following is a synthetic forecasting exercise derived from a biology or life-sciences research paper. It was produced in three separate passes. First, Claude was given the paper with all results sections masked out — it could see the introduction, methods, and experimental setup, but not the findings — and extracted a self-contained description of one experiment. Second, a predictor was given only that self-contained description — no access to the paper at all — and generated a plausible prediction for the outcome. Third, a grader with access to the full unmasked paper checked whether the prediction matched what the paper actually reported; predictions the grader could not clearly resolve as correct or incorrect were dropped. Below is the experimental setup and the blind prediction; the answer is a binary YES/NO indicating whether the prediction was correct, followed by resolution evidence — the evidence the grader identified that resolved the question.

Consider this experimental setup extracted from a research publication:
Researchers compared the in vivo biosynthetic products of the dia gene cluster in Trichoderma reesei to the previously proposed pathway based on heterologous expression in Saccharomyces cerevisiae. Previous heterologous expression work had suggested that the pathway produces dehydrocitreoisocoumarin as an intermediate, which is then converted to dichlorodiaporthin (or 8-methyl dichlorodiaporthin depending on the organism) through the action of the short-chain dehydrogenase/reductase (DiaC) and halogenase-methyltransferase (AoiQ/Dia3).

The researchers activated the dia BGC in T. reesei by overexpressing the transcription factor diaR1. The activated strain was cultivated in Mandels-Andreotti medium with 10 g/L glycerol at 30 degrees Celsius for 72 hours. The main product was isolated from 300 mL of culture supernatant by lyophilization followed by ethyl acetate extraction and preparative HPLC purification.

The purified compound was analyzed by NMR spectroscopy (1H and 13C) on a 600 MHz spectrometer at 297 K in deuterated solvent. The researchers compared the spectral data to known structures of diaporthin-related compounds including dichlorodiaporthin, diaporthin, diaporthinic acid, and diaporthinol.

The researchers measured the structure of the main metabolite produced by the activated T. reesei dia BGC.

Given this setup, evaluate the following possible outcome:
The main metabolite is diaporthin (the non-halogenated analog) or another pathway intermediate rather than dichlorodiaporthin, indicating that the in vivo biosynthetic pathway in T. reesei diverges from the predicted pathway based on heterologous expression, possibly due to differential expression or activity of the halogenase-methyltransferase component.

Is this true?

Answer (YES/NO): NO